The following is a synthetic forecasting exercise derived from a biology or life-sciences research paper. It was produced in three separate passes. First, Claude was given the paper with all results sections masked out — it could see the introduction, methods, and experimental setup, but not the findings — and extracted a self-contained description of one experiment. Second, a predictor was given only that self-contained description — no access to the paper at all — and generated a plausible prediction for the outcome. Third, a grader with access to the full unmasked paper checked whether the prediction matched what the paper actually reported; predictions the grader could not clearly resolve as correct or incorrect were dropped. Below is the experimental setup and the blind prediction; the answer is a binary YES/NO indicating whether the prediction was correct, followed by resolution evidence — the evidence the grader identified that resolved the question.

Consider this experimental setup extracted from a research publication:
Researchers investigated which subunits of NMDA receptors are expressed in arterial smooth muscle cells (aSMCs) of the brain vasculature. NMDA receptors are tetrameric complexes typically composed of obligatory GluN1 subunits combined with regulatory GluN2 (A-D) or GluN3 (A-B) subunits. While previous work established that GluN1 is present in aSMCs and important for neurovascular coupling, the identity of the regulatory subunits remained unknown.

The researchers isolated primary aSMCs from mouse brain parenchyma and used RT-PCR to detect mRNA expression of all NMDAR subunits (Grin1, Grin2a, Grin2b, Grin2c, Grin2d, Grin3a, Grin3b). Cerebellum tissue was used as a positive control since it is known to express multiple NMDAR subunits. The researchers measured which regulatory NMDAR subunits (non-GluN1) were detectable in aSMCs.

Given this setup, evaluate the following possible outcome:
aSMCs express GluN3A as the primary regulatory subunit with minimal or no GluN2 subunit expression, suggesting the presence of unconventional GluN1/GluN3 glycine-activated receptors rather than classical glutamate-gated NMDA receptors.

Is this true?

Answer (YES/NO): NO